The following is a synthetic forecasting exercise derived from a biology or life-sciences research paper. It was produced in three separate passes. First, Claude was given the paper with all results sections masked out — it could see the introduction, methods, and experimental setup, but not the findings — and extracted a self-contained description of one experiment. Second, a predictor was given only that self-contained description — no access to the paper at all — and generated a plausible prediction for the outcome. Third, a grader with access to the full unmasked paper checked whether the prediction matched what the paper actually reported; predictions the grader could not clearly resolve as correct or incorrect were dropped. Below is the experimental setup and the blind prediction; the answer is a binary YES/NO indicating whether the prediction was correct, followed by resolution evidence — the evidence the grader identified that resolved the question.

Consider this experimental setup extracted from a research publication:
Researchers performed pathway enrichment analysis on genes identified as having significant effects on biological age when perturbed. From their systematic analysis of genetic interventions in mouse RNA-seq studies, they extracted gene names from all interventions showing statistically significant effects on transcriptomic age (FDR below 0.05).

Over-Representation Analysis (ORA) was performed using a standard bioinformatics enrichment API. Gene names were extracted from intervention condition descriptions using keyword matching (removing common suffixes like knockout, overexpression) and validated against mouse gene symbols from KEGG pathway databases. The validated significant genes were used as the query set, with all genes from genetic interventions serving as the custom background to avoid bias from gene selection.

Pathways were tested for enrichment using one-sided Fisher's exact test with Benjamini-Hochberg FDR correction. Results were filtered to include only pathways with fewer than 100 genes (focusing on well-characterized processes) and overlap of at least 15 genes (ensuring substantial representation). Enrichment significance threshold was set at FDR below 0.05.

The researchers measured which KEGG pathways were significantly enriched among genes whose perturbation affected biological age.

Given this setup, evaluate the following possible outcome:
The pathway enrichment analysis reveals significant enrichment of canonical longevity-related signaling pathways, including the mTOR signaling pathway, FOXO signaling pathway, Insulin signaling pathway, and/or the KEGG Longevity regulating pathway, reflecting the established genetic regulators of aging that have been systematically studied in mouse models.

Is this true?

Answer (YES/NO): YES